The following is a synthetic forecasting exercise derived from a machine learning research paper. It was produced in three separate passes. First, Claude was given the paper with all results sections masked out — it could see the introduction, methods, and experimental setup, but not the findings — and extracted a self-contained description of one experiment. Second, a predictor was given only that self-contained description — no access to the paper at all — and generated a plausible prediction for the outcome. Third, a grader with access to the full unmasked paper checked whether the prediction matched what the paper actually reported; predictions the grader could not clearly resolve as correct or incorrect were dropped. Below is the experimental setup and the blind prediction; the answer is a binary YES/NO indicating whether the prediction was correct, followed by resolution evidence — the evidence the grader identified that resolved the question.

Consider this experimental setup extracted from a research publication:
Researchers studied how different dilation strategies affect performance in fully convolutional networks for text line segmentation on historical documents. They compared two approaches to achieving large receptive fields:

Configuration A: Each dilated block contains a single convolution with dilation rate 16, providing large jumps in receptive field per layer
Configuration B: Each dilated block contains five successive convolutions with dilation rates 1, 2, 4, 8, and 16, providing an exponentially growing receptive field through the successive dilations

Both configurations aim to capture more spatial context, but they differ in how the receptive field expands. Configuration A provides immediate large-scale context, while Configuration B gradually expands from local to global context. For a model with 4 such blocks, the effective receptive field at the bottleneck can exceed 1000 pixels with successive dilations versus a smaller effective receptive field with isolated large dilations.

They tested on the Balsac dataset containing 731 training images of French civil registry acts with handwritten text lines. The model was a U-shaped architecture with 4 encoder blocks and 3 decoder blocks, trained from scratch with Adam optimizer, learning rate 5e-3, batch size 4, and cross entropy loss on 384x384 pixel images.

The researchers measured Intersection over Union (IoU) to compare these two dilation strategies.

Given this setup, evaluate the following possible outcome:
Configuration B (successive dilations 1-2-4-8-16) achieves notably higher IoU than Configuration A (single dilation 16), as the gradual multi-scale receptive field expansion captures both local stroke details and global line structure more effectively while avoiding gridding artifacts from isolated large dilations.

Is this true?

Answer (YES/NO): YES